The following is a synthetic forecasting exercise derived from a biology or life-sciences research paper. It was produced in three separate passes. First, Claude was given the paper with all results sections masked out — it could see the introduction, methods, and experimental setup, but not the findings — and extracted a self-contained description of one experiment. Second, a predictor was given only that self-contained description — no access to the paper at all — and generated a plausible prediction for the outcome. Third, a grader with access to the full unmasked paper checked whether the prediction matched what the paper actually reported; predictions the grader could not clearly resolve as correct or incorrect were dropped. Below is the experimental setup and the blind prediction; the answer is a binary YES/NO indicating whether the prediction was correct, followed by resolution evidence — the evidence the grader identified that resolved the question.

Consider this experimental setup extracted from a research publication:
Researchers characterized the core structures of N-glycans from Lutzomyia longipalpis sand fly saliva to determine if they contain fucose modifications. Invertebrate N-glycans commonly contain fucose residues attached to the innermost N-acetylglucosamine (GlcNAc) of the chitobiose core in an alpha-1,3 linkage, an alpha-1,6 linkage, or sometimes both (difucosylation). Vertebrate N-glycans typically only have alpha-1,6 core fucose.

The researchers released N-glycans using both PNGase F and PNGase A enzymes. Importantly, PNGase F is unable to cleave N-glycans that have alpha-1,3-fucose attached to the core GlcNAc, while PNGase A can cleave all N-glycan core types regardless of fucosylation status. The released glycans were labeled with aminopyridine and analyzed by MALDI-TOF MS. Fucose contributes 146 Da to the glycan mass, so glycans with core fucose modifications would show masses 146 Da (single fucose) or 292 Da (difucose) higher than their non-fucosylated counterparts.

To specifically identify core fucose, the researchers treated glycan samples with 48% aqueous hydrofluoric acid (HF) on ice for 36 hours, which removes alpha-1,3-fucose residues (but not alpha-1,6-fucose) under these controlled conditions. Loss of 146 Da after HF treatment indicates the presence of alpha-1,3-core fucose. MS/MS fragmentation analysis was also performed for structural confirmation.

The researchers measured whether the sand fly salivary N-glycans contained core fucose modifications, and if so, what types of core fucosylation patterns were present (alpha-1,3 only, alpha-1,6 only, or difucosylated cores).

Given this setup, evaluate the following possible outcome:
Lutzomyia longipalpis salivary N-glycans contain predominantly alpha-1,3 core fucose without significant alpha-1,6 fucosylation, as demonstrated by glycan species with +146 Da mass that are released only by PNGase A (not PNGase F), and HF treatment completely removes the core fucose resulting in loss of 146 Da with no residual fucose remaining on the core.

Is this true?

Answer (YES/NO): NO